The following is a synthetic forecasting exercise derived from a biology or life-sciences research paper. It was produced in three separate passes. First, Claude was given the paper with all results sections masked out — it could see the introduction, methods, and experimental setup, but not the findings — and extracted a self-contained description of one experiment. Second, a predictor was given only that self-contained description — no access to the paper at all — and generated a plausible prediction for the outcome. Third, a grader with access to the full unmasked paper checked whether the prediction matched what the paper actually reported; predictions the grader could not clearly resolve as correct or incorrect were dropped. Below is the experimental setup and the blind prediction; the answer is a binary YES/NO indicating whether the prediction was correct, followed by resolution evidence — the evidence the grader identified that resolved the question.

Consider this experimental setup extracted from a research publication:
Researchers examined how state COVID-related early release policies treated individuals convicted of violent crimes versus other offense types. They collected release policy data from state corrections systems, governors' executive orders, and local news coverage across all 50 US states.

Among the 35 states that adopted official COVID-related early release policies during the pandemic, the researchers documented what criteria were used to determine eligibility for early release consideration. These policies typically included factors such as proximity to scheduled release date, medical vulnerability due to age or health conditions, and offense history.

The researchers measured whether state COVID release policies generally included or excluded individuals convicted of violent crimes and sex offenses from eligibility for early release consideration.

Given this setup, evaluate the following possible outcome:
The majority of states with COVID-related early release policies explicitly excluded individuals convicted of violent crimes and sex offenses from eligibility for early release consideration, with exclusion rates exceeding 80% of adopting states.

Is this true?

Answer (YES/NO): YES